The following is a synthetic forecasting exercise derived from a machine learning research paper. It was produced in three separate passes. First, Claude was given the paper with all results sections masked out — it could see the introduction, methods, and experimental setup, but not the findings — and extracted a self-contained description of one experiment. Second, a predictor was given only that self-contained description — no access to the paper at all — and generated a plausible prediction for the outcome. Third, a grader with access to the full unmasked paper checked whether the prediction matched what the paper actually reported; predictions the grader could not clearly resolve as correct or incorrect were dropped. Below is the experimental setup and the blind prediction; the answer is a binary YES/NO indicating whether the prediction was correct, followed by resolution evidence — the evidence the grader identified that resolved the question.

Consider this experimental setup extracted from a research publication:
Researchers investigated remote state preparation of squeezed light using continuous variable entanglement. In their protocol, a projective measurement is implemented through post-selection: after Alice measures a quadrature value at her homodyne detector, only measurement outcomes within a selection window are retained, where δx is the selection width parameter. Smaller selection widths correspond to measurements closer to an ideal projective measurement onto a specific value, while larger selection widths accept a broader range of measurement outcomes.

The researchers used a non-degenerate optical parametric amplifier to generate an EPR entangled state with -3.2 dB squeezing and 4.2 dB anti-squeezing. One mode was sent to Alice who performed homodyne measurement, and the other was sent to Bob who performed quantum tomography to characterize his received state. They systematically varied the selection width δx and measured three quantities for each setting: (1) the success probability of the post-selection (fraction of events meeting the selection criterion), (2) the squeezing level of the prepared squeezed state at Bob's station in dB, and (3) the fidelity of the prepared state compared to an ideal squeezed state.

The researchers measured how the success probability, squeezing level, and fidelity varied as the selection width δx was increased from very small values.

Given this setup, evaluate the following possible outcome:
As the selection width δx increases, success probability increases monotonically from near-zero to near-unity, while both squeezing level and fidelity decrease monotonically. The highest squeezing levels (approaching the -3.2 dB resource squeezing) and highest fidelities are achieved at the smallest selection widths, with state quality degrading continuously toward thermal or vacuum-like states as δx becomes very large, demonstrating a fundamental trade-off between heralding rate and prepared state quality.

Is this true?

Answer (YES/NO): YES